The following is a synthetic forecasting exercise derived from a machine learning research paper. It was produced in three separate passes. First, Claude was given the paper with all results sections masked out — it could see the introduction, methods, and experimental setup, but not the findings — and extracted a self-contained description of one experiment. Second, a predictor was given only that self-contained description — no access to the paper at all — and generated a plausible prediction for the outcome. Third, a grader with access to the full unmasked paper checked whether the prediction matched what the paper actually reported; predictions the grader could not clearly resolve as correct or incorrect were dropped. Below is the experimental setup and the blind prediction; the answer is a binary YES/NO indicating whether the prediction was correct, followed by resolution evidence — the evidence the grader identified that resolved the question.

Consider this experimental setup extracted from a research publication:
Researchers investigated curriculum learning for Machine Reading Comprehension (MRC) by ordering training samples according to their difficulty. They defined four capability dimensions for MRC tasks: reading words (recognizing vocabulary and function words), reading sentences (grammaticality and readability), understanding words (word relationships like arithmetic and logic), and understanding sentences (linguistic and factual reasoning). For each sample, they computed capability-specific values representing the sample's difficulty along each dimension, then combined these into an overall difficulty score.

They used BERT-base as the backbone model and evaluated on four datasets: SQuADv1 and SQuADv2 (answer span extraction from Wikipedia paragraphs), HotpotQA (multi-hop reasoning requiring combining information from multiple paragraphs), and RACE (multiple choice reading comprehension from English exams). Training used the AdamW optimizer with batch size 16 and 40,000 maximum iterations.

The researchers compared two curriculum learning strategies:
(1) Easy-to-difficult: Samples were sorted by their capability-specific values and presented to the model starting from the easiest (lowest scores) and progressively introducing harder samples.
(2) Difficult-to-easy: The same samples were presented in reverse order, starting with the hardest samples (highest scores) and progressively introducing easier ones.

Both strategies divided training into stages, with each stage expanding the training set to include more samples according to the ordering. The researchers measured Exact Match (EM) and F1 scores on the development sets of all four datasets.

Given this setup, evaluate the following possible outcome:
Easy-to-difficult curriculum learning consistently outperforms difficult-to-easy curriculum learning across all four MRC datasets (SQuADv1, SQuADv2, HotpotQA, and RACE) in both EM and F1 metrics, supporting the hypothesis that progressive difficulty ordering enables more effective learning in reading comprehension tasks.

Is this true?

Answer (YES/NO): YES